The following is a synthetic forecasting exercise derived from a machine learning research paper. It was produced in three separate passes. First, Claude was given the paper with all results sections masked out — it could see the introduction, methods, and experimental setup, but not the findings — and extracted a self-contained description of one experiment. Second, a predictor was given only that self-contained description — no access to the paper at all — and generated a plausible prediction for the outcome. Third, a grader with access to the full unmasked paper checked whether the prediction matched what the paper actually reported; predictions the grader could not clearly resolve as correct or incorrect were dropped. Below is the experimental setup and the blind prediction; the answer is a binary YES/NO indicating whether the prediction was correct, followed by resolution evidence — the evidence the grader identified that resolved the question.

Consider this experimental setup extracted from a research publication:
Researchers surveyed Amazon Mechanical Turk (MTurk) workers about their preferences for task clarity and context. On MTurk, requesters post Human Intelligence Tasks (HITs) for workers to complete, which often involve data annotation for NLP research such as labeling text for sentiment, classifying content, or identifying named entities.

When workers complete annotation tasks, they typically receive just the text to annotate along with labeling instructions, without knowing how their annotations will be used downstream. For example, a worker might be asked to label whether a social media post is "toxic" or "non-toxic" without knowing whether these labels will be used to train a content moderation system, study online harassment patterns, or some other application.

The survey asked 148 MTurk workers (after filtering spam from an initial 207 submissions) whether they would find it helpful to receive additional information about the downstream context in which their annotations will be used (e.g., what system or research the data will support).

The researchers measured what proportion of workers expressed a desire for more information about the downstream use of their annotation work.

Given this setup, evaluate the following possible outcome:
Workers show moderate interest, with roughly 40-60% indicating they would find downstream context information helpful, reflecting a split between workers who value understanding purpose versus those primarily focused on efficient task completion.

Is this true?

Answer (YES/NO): YES